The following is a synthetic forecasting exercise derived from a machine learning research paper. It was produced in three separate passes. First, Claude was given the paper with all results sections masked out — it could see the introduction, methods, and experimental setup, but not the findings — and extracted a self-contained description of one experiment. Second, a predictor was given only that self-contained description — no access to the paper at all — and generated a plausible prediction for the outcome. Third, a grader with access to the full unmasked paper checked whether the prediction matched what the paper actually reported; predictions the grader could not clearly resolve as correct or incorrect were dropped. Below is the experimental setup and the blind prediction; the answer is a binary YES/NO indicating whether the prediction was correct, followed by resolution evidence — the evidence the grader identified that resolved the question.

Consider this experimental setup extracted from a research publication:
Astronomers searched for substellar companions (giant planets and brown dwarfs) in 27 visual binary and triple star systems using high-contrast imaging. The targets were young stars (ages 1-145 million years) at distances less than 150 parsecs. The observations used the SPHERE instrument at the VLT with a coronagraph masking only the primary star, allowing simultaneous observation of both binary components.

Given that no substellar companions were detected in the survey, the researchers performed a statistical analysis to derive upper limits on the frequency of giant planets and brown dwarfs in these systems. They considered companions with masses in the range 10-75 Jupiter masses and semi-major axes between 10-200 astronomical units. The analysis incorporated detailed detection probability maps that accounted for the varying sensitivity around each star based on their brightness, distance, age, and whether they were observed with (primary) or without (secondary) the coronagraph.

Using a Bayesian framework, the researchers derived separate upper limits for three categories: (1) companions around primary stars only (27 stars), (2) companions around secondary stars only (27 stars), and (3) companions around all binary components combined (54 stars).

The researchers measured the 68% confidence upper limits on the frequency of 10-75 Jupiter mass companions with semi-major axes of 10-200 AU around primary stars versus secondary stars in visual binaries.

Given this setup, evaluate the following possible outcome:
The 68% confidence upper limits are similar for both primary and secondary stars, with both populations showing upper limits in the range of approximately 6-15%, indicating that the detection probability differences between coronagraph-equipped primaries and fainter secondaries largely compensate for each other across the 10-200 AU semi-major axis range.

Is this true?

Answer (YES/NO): NO